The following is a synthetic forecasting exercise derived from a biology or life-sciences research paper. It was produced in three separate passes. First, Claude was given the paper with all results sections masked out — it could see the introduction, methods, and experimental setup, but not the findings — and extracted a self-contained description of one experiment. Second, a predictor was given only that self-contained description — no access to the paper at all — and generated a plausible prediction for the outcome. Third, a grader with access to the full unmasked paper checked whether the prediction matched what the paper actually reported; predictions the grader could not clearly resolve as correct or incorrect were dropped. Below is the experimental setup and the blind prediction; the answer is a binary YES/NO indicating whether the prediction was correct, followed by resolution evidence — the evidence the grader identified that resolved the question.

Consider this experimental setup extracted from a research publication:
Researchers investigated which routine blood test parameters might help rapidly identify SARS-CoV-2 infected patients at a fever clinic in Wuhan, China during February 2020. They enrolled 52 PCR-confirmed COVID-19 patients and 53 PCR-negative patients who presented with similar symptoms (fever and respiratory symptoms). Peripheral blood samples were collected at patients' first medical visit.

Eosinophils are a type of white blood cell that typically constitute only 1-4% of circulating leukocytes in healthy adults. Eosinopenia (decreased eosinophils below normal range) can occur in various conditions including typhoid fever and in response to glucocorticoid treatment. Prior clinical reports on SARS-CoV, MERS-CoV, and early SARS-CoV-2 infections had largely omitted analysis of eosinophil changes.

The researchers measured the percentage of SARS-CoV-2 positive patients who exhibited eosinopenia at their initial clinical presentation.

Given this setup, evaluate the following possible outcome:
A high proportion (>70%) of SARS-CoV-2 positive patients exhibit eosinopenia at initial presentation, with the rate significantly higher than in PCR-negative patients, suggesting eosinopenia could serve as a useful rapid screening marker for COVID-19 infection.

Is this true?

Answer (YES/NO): YES